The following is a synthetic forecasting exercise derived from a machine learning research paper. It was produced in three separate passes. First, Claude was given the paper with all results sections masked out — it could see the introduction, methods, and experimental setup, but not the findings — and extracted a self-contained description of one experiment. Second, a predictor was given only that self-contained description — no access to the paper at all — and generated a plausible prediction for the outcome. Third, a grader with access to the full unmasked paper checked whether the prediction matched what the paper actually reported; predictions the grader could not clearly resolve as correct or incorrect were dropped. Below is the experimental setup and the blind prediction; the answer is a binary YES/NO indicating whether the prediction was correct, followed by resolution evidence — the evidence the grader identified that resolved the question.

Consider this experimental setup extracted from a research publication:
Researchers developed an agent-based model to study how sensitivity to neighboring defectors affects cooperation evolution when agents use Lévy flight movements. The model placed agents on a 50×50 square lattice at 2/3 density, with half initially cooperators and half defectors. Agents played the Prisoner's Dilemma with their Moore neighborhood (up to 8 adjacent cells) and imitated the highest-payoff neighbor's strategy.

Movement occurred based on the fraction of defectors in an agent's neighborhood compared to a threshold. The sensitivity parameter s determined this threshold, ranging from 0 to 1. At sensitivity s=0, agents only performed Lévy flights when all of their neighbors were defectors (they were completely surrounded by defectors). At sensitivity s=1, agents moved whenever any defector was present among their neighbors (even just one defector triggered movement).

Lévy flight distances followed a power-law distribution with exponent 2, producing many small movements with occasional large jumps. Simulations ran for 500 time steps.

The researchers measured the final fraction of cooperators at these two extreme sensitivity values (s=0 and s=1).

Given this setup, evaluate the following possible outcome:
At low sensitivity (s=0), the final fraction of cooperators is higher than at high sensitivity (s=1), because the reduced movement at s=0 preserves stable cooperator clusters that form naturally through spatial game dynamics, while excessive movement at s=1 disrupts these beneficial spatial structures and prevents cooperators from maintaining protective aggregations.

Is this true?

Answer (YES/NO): NO